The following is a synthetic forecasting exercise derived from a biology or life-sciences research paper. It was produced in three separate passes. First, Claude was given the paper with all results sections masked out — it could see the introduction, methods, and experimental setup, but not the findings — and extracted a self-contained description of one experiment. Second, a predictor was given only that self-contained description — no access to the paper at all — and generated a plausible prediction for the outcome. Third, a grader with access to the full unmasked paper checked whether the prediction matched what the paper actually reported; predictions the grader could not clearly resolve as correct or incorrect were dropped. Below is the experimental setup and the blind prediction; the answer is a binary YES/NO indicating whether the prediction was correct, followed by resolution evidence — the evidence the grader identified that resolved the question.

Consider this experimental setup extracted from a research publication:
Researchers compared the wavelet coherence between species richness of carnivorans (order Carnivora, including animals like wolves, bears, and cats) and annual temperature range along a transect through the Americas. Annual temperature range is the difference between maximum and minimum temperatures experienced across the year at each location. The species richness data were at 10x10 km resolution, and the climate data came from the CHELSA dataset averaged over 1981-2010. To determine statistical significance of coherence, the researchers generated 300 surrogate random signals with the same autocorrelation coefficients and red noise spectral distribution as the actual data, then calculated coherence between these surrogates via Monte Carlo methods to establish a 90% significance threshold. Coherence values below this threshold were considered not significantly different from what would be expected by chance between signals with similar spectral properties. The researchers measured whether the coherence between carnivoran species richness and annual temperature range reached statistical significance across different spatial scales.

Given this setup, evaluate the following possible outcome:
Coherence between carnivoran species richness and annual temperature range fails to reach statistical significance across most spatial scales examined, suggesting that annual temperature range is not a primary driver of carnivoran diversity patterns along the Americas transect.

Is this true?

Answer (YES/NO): YES